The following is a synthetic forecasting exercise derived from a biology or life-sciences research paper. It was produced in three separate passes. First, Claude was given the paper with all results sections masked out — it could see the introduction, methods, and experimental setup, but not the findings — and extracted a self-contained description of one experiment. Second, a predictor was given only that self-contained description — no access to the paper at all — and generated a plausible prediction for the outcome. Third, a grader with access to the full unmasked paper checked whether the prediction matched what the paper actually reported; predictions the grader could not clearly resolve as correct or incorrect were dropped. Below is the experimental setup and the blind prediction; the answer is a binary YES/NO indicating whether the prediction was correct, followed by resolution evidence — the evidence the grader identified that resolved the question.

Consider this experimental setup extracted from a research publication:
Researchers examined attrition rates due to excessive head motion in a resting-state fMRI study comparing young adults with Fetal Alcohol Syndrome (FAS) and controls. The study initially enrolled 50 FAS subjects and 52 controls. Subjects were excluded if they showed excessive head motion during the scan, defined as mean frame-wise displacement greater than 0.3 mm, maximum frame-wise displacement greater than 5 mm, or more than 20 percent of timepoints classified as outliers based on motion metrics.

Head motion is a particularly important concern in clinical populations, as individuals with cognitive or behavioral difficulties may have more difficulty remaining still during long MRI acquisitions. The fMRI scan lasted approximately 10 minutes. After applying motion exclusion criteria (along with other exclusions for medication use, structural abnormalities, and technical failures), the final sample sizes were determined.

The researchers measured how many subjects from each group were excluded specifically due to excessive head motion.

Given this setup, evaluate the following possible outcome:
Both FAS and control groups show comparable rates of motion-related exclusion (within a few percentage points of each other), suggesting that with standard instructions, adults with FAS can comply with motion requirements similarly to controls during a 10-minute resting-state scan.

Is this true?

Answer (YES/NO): YES